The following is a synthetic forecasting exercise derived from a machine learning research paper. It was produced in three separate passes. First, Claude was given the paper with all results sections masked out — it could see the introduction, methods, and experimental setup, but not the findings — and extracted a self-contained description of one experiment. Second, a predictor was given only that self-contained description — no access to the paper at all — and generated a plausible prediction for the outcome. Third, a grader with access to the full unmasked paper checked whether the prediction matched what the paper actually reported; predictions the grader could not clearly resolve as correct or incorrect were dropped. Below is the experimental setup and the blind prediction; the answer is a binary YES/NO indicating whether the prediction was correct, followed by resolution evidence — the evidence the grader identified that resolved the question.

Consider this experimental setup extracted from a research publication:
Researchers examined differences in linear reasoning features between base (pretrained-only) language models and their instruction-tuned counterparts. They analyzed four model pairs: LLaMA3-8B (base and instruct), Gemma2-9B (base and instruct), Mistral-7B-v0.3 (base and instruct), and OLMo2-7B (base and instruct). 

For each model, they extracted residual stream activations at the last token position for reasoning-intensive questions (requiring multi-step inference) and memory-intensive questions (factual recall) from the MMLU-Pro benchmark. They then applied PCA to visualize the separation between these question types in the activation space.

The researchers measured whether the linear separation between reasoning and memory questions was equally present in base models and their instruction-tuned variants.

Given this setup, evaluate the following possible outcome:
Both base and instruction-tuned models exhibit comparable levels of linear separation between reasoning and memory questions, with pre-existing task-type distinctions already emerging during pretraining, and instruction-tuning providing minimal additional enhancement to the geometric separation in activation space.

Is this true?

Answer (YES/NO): YES